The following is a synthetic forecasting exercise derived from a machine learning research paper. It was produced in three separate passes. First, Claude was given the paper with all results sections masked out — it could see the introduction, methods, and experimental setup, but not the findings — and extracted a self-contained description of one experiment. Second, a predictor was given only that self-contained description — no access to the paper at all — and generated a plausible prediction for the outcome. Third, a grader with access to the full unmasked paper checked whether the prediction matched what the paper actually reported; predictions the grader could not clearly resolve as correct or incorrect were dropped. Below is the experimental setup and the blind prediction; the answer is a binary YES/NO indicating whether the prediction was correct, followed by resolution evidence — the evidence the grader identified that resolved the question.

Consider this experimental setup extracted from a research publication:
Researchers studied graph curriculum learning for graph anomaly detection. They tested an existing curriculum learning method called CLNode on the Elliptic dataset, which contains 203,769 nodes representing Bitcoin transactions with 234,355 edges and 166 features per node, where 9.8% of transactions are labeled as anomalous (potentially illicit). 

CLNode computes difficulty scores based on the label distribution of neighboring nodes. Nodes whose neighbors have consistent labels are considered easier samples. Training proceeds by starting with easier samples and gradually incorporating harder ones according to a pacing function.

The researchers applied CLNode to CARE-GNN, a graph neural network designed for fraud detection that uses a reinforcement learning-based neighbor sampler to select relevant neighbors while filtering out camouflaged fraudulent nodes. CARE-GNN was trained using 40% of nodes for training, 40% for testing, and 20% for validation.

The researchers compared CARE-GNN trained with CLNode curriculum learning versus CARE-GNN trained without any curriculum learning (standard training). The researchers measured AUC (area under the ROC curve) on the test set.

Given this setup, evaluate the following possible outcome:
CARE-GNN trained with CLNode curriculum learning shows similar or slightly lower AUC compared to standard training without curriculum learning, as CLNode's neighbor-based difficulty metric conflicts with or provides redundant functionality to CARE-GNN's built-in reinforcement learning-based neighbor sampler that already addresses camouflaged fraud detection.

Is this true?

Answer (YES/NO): YES